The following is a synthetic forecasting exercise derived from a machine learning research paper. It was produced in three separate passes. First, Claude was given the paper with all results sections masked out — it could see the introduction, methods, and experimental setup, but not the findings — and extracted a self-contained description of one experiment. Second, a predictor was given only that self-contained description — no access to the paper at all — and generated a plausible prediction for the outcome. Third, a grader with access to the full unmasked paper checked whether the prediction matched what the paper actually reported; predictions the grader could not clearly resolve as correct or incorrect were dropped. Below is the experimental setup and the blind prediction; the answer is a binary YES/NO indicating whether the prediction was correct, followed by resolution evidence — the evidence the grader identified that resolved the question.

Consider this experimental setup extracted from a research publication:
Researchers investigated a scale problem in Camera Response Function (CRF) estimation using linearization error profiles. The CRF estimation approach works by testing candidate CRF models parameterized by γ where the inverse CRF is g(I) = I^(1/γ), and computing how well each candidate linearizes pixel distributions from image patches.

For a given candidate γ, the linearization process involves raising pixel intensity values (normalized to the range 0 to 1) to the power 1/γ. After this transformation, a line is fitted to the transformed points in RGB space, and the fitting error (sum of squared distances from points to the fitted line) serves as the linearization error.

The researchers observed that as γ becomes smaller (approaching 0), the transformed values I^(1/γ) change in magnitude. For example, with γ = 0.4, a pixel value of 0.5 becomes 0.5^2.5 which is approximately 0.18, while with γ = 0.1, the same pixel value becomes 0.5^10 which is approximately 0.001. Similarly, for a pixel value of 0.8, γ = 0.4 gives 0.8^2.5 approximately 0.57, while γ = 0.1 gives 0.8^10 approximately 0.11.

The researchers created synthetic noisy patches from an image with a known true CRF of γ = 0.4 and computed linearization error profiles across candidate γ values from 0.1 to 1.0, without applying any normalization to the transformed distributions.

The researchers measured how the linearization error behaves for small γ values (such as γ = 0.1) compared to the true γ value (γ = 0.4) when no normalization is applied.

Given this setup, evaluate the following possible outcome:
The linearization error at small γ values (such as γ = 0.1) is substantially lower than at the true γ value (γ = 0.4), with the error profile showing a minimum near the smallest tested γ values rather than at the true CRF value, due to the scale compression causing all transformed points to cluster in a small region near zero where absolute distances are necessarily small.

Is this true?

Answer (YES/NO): YES